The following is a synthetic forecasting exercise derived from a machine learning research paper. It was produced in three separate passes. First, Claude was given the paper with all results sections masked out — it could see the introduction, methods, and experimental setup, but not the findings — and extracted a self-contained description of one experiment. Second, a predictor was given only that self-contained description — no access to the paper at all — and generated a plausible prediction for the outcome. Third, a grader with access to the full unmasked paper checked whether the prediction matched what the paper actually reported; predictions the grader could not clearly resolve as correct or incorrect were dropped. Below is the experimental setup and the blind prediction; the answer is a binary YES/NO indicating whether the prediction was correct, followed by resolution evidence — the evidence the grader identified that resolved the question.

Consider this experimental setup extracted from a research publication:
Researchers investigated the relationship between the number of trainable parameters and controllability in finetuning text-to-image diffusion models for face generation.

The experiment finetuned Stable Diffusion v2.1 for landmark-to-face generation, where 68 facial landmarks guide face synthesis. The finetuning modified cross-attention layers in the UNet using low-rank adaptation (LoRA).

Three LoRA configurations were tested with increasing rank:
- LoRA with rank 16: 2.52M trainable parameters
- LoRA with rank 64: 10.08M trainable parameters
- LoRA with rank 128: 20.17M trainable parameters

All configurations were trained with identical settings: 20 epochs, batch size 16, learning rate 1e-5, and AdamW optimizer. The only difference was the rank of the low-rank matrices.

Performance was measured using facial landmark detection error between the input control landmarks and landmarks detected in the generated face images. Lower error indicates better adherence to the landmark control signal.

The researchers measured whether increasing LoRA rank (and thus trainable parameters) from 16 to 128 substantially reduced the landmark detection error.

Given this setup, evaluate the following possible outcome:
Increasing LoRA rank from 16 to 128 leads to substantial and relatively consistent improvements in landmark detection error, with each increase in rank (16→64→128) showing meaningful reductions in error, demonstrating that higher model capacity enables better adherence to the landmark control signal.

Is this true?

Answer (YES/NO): NO